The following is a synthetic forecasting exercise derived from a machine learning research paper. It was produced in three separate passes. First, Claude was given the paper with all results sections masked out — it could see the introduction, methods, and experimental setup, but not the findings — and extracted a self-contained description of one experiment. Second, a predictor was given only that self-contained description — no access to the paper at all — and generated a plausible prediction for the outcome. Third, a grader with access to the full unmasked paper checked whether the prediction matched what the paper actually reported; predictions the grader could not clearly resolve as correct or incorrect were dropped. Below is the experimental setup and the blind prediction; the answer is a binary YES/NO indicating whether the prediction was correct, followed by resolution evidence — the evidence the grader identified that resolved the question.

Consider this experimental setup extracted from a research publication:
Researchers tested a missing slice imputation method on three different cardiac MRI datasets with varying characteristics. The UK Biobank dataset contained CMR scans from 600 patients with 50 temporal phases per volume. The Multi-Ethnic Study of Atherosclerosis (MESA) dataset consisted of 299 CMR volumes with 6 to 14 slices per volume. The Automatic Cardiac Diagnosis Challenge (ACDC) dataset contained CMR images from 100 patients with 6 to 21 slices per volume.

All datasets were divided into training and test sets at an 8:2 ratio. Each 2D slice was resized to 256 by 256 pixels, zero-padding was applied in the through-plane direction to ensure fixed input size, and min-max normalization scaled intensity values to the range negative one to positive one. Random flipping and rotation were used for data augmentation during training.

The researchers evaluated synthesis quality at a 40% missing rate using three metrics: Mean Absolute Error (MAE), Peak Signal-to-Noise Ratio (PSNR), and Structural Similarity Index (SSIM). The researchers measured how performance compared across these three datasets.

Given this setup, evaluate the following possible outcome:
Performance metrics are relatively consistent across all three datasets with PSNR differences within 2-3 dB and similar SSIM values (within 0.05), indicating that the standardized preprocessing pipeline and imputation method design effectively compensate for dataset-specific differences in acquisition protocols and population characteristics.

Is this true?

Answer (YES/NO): NO